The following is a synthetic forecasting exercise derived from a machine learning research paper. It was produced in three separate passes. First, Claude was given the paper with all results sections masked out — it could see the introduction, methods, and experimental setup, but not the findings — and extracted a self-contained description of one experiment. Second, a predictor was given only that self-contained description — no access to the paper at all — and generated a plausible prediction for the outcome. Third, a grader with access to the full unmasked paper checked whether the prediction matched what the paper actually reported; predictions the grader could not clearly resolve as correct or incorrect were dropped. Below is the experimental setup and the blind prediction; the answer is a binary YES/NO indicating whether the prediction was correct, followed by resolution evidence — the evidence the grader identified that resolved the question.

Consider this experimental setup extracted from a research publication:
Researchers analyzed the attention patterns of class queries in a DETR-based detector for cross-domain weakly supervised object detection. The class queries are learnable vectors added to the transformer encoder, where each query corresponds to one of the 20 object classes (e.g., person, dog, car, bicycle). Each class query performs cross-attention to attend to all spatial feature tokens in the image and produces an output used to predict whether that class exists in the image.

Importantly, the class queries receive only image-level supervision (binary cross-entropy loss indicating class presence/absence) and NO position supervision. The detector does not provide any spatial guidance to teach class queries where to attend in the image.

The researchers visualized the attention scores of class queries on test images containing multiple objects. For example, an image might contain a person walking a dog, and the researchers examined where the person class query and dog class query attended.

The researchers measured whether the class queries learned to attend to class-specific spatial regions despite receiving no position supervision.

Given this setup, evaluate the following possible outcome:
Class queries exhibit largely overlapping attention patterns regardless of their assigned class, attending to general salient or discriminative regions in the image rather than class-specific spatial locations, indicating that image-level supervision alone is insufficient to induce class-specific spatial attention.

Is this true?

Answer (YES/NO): NO